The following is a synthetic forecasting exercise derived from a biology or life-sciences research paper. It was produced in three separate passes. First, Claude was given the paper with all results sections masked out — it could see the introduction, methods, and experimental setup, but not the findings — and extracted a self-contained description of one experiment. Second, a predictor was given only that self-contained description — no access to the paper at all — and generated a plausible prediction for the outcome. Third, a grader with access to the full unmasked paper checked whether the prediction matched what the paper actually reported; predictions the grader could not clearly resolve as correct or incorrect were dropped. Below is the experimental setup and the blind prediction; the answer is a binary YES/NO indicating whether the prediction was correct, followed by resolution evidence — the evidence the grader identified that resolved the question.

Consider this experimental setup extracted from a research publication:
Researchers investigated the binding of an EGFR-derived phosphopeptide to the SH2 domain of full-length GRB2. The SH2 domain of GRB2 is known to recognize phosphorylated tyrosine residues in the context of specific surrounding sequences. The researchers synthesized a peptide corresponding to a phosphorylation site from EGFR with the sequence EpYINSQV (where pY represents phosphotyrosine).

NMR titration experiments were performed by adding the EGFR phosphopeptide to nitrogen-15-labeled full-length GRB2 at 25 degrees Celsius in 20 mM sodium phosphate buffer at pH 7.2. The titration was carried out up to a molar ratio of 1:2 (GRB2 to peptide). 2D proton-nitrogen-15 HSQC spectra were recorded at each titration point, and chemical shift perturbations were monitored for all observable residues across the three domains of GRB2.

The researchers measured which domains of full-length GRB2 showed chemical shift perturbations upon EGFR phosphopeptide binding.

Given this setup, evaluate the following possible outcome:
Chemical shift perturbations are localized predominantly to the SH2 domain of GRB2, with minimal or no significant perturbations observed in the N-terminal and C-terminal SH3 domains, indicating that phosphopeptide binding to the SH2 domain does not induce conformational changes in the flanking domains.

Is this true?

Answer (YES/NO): NO